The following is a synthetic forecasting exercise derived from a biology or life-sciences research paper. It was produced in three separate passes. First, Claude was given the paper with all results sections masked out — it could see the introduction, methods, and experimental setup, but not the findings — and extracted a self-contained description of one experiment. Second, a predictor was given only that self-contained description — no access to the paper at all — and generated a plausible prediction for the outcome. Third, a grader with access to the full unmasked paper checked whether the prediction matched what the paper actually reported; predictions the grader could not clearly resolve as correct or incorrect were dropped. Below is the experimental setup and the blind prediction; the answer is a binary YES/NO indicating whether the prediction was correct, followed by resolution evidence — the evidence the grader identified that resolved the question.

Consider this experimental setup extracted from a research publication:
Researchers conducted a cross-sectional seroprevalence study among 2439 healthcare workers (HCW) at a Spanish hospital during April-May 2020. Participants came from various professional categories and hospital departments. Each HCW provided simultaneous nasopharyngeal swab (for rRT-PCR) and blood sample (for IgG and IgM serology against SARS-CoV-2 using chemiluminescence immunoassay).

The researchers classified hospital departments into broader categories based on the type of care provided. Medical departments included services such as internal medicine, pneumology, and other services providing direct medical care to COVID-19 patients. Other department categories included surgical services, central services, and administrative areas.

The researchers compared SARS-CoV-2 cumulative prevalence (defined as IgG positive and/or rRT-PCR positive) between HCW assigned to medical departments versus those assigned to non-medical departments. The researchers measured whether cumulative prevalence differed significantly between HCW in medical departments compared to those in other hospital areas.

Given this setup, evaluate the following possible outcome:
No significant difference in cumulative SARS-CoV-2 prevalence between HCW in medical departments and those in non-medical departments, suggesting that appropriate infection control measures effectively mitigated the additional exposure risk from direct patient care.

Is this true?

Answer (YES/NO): NO